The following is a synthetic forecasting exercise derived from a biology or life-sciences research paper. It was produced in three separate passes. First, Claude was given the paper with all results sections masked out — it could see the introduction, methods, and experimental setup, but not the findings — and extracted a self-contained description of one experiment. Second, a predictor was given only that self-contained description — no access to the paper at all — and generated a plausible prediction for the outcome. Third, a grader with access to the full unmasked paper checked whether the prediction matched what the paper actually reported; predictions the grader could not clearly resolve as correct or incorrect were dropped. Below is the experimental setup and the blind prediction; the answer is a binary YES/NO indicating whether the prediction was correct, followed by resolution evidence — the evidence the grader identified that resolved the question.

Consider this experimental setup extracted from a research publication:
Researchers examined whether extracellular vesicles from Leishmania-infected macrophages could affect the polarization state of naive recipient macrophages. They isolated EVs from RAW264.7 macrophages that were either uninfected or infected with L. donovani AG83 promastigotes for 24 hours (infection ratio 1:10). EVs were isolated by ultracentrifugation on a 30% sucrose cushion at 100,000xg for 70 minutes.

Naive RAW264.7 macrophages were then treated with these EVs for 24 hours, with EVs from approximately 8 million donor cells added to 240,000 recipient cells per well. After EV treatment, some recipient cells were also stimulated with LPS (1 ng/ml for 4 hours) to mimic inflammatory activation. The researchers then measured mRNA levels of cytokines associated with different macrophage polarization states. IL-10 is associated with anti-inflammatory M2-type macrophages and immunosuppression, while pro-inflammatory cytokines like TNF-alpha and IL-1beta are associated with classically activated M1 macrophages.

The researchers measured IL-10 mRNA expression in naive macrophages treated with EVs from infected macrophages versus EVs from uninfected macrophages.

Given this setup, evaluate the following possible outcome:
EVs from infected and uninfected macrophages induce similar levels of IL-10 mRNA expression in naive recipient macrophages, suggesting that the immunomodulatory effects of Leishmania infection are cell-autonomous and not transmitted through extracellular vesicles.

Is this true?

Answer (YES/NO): NO